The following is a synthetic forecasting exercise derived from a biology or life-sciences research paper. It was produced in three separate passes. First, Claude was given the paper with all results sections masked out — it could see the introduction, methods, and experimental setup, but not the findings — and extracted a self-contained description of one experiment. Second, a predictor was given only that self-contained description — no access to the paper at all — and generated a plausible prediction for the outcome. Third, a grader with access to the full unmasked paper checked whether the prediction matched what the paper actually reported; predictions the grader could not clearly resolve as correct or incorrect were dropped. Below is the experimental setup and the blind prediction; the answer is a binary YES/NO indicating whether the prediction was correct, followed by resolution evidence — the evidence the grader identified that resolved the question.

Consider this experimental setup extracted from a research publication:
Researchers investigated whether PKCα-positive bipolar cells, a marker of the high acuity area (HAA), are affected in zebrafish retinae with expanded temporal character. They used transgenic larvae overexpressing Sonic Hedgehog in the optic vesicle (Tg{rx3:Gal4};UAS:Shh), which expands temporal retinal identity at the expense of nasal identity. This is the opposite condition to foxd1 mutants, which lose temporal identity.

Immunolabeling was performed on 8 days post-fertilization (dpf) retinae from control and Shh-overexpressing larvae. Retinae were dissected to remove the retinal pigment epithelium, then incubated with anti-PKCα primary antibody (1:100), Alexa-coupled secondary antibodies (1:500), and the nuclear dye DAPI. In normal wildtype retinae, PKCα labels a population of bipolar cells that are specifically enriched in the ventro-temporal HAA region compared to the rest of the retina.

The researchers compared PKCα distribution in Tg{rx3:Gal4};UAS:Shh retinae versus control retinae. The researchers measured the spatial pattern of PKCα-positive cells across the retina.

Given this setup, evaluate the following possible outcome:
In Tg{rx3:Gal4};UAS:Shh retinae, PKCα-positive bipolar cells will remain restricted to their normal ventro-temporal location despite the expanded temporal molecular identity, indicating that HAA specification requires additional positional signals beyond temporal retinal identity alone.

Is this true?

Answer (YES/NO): NO